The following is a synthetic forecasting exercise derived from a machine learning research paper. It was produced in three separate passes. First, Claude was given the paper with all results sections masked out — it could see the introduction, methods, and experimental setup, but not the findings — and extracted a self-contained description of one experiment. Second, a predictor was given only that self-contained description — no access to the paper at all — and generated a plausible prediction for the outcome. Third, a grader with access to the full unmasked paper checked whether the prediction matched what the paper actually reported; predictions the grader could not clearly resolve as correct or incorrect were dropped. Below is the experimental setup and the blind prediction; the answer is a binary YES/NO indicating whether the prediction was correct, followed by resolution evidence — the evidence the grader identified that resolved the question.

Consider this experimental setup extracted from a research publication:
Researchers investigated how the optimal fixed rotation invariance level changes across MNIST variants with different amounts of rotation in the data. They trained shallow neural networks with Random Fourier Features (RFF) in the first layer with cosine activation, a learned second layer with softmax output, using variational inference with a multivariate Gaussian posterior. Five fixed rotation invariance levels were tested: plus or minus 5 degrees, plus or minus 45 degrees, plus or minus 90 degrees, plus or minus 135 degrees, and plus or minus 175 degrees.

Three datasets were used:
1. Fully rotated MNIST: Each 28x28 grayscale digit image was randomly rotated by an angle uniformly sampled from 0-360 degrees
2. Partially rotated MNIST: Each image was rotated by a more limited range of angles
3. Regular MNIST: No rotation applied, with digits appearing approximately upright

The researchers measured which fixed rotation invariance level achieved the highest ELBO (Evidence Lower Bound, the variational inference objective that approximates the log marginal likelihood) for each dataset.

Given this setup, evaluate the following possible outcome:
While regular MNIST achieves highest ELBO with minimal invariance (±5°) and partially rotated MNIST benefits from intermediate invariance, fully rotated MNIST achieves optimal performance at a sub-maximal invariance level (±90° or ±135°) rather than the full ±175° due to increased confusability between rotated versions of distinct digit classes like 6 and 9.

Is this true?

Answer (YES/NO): NO